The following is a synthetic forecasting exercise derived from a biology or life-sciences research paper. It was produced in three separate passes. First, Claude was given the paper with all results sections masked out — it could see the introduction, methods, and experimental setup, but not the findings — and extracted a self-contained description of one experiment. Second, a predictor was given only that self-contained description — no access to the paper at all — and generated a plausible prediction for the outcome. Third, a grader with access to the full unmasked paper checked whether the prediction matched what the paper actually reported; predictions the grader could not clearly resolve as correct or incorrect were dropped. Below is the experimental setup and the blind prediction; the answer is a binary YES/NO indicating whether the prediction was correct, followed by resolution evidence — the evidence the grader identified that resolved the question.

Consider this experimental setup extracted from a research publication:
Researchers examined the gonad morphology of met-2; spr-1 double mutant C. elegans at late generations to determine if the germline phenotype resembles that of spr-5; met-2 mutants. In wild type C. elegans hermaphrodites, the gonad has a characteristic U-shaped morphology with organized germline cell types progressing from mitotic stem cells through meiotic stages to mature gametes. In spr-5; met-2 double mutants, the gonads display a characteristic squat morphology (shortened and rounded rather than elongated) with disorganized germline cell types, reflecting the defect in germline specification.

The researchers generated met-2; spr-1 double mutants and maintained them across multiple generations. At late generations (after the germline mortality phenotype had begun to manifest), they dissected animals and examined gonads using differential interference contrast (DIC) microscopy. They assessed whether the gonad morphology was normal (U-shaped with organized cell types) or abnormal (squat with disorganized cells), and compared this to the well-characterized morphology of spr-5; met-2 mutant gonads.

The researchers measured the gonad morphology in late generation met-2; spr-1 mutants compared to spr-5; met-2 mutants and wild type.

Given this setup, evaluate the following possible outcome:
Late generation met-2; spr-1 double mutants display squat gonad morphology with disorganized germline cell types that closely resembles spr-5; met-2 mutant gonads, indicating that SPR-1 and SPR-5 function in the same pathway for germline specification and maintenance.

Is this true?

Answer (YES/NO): YES